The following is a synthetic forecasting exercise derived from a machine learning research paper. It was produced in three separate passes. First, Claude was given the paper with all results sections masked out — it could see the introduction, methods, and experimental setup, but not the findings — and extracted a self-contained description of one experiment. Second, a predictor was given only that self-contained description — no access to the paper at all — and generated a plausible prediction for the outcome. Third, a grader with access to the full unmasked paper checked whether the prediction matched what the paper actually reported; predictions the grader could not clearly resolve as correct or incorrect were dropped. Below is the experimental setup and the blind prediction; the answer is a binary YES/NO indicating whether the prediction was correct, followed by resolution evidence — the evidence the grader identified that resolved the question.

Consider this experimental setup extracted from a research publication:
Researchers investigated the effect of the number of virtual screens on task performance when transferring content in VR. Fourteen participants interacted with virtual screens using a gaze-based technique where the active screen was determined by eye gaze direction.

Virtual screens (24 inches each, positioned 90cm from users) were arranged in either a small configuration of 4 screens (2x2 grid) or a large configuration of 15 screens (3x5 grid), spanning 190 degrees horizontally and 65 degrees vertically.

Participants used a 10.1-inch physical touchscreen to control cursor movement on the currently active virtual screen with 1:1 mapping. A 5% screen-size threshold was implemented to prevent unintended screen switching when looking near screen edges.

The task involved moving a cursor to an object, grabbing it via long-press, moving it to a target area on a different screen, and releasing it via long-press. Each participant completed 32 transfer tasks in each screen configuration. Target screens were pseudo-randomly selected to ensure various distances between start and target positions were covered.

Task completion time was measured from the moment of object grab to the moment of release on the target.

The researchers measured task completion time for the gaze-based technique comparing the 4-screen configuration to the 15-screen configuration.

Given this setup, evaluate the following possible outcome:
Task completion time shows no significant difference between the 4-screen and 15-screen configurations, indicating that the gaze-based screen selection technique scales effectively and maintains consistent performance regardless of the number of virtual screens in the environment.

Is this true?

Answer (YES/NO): NO